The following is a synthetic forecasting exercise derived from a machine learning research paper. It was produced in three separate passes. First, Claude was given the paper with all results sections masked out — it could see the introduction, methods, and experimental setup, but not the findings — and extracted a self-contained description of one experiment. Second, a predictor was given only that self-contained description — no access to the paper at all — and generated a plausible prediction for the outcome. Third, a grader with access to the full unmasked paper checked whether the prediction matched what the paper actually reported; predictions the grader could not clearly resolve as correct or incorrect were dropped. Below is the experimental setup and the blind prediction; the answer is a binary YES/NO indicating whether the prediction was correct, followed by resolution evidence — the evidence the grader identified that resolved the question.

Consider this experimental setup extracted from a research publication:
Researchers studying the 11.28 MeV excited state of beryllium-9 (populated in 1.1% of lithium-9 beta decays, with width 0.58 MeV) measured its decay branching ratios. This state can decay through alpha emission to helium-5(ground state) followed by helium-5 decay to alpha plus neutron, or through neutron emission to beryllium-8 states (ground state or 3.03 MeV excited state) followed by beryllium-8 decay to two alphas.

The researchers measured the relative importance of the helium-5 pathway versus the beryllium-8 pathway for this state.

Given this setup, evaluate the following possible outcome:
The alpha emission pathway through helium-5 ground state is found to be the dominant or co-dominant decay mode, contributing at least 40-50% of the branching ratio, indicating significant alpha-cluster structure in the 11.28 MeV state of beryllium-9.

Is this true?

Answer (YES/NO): YES